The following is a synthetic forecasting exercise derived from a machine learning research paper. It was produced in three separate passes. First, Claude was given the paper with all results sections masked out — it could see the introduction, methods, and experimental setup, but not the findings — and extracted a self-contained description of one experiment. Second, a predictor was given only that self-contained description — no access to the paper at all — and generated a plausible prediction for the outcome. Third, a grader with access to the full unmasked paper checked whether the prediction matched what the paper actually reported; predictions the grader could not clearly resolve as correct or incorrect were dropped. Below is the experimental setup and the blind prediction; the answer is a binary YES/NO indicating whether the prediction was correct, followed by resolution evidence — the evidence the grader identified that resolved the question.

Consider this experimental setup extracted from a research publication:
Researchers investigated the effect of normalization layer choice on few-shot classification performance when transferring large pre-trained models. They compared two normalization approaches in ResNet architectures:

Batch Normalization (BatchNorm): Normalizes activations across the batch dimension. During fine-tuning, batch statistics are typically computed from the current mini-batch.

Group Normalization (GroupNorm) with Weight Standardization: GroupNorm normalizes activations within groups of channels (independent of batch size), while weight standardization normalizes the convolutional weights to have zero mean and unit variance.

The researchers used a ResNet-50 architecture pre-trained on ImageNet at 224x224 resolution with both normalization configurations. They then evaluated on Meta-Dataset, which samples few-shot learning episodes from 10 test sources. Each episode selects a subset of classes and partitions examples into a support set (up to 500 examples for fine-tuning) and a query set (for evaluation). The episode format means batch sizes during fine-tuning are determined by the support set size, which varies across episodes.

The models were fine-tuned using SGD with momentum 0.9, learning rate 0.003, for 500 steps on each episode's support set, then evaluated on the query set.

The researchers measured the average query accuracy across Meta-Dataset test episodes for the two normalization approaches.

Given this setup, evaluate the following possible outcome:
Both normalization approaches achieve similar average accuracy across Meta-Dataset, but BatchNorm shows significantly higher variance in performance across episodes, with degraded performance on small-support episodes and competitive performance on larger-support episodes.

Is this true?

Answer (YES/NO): NO